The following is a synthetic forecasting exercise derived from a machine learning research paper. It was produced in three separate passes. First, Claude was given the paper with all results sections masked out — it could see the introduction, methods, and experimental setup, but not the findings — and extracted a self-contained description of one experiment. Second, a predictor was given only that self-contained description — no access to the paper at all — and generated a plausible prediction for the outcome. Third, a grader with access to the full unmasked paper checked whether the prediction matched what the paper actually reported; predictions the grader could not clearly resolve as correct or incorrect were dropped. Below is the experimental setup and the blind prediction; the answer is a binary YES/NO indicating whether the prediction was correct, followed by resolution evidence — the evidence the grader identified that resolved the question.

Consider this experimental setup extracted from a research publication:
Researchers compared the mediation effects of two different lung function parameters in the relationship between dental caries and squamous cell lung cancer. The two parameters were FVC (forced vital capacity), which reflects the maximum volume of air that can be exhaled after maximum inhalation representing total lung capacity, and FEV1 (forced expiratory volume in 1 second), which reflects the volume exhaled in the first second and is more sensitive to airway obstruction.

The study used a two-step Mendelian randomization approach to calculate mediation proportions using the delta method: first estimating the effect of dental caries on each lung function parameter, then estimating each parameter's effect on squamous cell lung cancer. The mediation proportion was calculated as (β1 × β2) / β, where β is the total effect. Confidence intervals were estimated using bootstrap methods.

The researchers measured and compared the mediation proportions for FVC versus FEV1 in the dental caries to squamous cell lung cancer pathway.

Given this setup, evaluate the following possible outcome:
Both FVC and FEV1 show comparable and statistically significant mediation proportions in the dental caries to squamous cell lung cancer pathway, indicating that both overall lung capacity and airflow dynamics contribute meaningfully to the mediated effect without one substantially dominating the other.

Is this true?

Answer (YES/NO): YES